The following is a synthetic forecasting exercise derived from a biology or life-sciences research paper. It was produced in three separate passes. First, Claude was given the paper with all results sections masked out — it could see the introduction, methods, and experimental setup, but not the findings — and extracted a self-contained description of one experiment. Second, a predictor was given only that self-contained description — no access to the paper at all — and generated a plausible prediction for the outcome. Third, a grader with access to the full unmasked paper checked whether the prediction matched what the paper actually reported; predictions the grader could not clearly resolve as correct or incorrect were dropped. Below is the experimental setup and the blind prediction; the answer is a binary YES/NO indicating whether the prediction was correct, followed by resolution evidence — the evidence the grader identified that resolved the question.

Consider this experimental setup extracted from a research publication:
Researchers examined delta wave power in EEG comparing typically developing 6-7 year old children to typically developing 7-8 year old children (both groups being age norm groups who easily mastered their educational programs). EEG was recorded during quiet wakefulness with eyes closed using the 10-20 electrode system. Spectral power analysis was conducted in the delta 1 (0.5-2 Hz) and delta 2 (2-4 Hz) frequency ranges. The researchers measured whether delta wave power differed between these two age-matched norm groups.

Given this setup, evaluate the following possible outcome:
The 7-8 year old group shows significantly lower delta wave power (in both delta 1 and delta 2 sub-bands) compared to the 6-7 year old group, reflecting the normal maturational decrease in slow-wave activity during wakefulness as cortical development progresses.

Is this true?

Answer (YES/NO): YES